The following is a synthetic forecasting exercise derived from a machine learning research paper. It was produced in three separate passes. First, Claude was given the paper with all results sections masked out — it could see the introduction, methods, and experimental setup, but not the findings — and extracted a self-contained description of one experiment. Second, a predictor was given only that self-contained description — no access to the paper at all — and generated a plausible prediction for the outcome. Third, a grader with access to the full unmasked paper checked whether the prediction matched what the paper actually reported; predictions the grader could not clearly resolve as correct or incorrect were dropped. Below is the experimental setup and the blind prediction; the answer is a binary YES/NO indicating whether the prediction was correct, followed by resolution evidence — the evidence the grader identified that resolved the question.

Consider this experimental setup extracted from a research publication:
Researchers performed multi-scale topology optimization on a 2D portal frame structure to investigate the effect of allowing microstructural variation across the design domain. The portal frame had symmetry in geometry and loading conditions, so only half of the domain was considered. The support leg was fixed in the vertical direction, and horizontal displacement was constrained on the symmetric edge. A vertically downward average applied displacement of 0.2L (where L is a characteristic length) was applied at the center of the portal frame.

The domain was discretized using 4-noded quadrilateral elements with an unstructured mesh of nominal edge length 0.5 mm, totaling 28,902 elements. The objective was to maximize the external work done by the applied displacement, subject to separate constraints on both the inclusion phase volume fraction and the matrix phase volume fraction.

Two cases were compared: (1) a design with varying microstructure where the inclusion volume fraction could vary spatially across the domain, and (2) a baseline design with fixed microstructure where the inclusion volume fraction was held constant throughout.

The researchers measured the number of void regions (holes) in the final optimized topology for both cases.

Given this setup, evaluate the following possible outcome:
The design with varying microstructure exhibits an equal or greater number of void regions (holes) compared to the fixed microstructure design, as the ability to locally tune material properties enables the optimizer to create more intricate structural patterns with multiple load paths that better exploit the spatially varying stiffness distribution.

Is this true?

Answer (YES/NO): NO